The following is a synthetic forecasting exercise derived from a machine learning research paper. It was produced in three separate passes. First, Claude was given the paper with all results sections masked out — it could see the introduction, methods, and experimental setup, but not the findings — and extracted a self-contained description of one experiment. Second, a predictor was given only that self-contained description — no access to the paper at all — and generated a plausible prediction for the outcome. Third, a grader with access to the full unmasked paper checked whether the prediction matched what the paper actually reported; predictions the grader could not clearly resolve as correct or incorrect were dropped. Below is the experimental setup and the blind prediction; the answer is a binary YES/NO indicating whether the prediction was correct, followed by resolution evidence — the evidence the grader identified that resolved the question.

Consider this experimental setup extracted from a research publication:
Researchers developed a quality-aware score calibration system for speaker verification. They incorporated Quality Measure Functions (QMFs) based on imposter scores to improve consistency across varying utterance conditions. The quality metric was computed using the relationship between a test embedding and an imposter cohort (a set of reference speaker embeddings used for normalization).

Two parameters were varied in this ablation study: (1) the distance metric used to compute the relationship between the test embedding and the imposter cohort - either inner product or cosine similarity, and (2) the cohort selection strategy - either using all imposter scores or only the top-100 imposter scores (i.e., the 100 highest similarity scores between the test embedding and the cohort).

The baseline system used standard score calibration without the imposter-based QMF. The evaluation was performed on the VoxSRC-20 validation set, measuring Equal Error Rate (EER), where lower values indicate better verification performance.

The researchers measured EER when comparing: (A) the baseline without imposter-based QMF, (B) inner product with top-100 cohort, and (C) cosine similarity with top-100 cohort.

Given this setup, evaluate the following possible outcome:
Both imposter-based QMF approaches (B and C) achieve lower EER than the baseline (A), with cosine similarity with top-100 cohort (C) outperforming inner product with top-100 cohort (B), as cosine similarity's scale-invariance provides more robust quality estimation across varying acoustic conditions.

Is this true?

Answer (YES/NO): NO